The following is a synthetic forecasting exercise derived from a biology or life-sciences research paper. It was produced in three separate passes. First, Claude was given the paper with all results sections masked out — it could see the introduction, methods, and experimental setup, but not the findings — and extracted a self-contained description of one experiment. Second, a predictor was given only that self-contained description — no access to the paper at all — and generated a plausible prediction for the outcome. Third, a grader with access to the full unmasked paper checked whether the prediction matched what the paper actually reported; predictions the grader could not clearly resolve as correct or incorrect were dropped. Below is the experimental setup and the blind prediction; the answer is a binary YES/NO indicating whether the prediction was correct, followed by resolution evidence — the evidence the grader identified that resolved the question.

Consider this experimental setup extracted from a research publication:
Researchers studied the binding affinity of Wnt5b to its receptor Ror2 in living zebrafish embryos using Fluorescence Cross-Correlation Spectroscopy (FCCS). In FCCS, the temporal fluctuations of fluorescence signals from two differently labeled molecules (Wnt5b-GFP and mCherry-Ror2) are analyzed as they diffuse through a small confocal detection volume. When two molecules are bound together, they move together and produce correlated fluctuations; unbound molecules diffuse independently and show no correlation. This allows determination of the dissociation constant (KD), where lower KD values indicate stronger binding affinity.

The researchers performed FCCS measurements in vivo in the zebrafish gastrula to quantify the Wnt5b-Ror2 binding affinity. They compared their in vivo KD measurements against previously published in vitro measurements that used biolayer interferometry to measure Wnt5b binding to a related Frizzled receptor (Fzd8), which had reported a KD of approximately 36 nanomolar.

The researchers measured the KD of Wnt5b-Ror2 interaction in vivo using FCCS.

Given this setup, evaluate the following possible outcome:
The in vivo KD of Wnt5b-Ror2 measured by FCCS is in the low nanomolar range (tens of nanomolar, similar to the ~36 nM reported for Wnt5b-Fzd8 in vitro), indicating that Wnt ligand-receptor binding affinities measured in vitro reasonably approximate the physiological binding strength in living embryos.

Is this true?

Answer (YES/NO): NO